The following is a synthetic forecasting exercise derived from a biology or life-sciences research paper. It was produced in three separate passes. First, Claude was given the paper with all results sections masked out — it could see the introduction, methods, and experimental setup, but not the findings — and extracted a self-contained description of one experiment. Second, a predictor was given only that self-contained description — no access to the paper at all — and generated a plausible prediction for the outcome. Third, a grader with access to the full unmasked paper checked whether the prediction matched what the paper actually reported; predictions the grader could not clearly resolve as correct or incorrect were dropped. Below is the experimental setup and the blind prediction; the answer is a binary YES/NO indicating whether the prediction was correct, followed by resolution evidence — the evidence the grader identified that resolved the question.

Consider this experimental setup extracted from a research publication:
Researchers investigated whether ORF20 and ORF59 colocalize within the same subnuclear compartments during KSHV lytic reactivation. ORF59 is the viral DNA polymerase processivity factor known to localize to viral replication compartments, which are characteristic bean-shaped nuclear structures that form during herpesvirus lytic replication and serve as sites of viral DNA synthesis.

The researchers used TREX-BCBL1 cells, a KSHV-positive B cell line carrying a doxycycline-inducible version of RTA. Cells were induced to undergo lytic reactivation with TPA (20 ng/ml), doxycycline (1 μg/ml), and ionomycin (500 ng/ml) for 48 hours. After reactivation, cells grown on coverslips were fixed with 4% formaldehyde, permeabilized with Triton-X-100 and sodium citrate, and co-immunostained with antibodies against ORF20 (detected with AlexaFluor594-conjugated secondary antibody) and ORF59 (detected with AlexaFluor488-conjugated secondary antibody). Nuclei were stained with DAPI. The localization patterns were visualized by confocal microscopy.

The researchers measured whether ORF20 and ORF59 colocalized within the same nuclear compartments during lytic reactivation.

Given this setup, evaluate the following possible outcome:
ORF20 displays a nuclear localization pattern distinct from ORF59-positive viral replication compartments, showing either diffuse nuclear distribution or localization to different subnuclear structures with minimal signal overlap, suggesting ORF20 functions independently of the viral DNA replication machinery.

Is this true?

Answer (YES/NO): NO